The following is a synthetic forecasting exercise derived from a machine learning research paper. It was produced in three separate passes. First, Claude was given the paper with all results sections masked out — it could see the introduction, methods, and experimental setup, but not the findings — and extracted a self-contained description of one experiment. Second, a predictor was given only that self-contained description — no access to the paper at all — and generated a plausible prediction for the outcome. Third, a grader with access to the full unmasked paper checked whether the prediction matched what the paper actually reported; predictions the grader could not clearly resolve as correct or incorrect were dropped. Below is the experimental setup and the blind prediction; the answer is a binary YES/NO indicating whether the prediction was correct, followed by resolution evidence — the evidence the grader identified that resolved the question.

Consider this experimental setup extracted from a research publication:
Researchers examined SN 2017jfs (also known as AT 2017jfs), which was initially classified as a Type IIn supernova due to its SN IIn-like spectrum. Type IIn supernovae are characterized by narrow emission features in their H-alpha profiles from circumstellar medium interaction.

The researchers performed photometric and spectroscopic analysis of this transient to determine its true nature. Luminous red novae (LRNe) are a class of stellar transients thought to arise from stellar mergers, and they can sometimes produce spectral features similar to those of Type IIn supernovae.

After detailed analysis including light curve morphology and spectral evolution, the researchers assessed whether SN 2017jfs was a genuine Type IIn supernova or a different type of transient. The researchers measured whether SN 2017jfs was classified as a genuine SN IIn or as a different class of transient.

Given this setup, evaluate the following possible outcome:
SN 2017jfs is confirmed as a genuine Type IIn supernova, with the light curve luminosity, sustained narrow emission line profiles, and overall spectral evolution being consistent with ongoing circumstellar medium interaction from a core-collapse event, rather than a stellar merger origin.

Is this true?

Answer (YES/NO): NO